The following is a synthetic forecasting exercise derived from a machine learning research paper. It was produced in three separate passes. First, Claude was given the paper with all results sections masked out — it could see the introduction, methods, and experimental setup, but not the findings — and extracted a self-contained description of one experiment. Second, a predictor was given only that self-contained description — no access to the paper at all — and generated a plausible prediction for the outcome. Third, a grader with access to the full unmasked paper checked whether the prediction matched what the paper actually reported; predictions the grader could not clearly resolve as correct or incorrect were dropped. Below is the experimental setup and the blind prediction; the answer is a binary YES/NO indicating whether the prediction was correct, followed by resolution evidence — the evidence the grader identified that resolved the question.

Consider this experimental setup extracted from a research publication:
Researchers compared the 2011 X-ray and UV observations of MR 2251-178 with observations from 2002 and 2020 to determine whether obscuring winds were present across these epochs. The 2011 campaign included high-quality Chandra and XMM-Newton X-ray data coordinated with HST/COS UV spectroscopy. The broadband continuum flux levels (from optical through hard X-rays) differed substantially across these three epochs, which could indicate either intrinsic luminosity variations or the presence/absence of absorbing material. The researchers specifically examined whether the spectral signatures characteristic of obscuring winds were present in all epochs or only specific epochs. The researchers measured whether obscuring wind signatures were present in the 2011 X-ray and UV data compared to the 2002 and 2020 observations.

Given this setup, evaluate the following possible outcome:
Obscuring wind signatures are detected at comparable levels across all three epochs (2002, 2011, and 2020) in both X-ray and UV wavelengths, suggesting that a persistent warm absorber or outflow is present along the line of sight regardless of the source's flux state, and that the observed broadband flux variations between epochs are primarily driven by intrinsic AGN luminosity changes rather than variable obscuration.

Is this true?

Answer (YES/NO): NO